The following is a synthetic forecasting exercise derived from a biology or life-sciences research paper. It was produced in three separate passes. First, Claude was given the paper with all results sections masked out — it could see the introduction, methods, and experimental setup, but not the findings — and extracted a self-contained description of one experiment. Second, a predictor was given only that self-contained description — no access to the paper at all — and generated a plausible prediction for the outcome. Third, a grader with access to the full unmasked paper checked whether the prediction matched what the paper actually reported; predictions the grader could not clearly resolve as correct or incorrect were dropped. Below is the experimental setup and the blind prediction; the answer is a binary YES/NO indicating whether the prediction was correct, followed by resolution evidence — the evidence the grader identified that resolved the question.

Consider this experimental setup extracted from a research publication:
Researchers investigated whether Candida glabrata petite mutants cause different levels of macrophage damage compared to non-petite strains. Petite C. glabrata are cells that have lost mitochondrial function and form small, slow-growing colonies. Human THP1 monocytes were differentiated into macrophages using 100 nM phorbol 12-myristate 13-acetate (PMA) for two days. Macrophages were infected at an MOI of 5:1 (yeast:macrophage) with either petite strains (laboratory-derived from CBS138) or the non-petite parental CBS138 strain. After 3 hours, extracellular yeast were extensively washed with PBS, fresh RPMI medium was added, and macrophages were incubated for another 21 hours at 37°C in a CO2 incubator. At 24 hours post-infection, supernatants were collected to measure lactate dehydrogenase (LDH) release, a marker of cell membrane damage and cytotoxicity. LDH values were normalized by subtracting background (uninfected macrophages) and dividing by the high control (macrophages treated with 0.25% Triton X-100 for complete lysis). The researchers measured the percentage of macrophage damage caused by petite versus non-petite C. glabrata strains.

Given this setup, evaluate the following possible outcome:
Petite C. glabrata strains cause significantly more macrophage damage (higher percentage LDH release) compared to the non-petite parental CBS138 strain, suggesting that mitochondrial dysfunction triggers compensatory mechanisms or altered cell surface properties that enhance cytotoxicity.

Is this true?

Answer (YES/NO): NO